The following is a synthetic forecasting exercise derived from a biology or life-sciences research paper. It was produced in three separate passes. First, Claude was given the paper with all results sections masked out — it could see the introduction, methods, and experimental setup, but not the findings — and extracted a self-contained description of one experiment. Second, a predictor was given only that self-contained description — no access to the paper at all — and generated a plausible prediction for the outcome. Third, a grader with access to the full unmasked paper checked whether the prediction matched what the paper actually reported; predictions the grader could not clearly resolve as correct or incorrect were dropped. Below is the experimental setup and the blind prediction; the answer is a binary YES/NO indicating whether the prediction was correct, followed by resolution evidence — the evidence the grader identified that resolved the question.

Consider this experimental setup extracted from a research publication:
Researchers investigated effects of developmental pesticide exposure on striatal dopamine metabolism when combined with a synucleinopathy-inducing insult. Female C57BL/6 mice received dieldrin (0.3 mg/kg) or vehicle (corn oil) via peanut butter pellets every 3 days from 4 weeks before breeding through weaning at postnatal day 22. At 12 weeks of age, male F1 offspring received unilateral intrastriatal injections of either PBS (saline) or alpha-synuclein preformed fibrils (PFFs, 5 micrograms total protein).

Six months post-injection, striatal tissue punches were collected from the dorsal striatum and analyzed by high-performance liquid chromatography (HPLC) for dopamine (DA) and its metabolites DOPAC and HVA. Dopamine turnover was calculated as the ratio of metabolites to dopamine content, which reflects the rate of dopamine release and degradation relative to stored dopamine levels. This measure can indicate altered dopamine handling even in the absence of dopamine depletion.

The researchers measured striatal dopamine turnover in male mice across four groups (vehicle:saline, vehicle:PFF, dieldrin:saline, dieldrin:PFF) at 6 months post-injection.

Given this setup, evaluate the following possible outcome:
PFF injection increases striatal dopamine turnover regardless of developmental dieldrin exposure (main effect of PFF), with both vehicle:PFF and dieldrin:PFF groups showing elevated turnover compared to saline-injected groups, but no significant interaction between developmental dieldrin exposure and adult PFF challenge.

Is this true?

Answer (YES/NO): NO